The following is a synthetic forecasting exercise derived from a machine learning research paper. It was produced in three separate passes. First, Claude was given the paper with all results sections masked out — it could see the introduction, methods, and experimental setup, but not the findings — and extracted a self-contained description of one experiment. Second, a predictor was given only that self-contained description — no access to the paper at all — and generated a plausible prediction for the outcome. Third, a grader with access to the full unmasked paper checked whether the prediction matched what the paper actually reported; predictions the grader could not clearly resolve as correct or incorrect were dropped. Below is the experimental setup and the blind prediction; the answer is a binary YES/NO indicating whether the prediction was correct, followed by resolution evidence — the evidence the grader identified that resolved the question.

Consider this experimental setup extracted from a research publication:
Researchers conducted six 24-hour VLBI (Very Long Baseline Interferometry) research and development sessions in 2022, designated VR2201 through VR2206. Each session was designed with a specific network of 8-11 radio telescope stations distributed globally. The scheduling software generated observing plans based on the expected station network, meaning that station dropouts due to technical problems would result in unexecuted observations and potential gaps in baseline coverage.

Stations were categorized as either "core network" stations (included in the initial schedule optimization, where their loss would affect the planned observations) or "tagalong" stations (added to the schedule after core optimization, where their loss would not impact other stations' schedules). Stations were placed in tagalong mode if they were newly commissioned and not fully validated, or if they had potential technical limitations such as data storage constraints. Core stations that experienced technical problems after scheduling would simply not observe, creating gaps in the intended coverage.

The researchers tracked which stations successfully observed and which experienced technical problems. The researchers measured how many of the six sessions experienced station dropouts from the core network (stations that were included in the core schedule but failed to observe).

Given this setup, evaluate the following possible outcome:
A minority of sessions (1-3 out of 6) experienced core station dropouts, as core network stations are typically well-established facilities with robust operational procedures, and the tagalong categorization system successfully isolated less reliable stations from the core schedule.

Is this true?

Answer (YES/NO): NO